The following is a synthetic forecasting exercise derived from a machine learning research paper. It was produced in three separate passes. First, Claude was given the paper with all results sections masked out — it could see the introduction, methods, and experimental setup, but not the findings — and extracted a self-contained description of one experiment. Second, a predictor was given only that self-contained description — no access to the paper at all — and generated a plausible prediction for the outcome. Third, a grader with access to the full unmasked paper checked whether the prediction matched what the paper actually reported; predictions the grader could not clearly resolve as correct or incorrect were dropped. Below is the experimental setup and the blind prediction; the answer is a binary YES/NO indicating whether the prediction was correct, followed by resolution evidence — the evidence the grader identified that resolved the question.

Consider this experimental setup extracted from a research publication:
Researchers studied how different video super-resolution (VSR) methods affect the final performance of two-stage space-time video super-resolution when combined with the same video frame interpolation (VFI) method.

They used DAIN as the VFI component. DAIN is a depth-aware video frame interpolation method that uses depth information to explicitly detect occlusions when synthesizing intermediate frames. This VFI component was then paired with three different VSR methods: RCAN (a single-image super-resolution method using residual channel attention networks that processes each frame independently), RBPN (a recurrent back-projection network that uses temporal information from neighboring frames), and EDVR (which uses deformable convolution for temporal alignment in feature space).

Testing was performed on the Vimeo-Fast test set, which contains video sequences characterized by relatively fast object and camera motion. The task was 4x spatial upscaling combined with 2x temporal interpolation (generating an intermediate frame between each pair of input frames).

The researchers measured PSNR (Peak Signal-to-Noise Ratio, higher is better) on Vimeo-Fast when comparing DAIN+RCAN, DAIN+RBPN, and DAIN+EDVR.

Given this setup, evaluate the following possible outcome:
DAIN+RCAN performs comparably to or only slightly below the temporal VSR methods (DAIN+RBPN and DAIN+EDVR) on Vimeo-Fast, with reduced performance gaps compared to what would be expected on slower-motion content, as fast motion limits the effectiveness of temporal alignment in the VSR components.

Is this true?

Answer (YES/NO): YES